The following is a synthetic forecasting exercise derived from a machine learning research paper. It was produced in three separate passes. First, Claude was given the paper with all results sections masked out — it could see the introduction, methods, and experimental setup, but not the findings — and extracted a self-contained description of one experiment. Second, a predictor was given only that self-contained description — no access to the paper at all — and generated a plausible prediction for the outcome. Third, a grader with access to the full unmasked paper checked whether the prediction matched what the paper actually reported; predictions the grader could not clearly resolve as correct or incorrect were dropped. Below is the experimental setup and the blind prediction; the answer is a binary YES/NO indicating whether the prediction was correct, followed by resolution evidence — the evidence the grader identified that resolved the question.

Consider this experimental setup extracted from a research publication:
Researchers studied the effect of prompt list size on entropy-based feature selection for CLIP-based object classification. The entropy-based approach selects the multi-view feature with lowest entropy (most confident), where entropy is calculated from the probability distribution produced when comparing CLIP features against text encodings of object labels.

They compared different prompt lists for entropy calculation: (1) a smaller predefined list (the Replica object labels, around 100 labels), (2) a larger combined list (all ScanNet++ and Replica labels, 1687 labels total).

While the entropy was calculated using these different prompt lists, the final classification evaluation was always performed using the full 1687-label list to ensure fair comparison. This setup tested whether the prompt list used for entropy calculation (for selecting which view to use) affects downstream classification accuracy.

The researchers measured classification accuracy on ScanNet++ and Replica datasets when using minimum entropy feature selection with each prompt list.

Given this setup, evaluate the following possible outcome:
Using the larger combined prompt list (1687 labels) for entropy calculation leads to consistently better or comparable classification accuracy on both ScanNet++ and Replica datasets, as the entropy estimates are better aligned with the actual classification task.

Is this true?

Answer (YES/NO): NO